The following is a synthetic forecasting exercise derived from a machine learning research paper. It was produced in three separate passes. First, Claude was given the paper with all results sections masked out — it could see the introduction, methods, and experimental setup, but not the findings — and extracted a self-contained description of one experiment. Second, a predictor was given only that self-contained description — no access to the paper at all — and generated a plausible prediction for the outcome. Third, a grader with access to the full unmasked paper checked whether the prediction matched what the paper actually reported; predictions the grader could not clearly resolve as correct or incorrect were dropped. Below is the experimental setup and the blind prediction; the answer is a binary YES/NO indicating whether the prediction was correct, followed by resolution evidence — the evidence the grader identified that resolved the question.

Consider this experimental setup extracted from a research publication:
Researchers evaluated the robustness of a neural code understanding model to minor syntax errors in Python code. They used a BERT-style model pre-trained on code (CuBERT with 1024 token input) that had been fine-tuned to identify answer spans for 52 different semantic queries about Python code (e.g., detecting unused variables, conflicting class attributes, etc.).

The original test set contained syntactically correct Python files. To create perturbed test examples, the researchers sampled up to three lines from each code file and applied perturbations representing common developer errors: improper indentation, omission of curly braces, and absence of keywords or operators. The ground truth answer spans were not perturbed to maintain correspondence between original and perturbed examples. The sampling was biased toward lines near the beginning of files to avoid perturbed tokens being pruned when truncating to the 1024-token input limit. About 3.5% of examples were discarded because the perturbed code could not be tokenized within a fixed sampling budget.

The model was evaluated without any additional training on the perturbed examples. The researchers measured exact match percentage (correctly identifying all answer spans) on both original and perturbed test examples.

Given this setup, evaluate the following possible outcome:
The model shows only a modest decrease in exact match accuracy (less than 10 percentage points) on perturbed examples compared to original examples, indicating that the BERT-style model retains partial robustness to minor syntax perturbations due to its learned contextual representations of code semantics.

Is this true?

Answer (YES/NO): YES